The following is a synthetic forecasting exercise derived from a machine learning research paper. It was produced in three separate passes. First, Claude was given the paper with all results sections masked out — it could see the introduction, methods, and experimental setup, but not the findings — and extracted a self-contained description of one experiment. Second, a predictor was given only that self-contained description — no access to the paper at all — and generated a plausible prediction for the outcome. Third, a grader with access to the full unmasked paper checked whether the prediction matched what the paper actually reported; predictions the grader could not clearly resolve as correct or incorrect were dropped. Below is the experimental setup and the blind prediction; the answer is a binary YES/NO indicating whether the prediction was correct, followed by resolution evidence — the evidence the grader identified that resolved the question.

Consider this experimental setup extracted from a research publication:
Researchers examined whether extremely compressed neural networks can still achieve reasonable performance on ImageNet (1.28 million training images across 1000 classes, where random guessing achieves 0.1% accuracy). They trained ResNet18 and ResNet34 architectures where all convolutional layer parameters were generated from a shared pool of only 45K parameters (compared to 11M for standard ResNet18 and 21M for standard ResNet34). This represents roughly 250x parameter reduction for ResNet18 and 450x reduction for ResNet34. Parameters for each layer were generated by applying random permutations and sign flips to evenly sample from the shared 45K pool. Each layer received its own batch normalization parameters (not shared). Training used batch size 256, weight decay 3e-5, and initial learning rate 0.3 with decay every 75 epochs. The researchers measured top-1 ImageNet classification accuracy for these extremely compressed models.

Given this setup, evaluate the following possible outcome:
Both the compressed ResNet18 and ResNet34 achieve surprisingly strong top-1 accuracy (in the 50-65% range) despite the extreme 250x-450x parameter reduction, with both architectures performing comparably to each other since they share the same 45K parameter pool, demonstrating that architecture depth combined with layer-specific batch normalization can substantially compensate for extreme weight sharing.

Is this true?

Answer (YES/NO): NO